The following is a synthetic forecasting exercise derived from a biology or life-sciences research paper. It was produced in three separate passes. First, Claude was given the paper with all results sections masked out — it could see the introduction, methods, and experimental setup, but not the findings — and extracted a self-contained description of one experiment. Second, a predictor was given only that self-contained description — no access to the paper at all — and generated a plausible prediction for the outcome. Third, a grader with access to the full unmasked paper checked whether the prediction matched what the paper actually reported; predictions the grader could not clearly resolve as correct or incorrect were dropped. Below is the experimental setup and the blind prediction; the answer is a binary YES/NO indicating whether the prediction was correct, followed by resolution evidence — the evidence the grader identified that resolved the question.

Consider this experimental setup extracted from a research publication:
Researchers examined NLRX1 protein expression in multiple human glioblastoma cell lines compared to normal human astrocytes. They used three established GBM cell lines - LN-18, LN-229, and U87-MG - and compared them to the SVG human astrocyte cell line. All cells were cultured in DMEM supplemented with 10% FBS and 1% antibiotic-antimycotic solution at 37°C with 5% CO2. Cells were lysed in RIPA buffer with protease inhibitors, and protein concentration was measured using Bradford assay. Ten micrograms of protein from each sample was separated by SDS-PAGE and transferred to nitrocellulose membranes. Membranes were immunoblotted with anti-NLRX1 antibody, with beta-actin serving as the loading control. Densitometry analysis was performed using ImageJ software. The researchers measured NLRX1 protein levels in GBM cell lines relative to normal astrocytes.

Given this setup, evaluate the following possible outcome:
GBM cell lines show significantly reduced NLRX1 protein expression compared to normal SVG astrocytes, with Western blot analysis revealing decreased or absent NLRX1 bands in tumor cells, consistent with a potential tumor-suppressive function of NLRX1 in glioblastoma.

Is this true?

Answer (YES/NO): NO